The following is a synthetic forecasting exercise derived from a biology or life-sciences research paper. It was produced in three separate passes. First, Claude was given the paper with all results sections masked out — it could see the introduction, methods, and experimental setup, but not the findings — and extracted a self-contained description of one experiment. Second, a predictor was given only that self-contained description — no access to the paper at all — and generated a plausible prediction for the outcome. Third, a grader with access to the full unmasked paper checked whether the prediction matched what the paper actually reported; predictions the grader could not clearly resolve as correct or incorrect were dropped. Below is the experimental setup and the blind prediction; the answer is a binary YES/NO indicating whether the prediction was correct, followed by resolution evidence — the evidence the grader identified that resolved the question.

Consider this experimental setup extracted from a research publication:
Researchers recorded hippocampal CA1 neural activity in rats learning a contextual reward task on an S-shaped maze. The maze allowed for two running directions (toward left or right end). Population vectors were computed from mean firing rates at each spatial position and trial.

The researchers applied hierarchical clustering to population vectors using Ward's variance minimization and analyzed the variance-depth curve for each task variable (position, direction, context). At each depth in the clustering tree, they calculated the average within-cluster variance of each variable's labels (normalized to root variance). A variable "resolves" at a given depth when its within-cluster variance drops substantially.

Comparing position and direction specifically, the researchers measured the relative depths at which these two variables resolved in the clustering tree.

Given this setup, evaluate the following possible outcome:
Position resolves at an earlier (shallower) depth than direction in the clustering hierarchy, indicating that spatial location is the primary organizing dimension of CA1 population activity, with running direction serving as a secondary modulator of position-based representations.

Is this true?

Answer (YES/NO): YES